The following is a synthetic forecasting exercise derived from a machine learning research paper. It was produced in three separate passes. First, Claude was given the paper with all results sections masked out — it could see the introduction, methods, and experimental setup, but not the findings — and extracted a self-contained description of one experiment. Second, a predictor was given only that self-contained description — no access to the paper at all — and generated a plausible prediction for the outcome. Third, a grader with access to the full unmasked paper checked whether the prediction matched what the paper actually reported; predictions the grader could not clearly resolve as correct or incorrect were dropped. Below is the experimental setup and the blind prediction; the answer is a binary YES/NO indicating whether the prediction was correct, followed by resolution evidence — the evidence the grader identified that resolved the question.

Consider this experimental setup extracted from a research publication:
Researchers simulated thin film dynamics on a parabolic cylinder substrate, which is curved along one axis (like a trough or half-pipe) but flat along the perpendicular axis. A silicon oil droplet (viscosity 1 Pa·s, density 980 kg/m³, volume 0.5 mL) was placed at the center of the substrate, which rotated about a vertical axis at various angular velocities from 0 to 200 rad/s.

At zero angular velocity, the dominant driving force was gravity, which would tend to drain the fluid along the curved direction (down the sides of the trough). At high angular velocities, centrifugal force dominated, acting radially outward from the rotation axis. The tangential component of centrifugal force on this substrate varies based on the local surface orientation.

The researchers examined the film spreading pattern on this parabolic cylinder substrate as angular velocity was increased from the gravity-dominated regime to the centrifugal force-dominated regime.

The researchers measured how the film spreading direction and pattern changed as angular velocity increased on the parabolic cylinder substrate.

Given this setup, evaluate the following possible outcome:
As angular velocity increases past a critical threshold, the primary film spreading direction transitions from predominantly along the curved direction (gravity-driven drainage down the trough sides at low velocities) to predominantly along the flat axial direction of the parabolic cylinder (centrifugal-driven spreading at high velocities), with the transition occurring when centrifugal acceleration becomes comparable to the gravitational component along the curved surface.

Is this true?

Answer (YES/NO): NO